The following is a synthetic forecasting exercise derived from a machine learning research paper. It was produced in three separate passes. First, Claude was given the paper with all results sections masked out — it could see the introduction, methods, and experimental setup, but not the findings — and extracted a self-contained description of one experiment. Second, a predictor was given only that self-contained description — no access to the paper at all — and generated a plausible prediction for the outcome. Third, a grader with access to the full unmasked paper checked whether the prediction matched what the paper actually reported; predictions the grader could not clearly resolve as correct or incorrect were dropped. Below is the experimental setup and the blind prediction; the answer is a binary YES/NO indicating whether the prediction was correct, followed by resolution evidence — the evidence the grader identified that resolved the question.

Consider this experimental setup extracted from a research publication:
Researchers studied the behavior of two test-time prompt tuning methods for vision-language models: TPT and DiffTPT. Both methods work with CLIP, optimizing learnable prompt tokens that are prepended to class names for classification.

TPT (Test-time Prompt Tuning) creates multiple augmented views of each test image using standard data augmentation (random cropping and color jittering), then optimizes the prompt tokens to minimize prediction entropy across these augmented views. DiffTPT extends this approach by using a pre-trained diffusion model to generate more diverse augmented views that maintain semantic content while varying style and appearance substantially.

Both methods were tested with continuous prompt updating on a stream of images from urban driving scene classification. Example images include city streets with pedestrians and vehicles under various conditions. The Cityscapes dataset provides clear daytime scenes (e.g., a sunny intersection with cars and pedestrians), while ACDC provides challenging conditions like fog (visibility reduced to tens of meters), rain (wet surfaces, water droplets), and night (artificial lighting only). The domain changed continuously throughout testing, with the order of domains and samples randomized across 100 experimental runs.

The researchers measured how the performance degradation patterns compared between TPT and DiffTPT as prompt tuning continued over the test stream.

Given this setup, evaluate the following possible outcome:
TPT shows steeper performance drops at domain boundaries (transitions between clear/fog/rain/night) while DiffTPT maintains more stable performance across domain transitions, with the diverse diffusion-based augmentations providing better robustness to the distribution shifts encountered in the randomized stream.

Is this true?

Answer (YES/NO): NO